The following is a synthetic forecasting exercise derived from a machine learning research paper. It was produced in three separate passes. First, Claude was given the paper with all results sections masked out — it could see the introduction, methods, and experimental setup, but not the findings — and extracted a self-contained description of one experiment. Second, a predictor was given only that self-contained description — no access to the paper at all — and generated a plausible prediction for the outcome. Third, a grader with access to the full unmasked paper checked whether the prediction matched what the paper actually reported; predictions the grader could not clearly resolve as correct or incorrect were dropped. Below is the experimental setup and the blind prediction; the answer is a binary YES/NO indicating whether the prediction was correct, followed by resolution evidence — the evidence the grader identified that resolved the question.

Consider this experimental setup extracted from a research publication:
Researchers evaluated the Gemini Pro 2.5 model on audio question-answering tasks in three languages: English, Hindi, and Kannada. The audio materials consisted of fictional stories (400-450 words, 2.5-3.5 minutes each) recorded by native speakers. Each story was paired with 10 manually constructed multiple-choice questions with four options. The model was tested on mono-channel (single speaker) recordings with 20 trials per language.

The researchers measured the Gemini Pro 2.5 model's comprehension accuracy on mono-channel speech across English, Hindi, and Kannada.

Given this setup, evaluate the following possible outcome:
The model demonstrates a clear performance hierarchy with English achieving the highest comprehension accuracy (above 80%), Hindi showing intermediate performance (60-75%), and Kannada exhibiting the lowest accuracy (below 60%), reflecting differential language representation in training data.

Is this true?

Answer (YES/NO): NO